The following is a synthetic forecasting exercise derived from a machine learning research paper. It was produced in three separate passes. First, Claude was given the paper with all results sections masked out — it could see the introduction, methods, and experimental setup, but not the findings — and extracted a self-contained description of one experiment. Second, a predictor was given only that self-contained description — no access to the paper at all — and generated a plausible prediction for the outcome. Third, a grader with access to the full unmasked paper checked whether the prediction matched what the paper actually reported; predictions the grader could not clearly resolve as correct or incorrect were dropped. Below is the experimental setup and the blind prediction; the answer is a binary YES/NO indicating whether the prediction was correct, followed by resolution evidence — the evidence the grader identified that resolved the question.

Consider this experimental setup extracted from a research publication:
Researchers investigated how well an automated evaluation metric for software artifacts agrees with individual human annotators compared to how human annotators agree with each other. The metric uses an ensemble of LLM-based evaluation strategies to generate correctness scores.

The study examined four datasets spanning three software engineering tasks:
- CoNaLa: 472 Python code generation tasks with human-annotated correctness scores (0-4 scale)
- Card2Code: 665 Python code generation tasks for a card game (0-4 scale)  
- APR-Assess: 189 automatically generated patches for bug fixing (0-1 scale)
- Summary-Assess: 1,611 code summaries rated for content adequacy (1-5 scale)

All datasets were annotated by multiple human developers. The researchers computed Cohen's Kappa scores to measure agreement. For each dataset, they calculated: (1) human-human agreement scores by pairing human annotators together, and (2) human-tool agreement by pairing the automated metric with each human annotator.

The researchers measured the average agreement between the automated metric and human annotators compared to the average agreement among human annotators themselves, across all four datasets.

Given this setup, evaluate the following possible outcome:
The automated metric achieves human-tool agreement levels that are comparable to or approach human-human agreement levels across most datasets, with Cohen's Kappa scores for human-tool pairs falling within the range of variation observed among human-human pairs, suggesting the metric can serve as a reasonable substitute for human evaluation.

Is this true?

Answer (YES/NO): YES